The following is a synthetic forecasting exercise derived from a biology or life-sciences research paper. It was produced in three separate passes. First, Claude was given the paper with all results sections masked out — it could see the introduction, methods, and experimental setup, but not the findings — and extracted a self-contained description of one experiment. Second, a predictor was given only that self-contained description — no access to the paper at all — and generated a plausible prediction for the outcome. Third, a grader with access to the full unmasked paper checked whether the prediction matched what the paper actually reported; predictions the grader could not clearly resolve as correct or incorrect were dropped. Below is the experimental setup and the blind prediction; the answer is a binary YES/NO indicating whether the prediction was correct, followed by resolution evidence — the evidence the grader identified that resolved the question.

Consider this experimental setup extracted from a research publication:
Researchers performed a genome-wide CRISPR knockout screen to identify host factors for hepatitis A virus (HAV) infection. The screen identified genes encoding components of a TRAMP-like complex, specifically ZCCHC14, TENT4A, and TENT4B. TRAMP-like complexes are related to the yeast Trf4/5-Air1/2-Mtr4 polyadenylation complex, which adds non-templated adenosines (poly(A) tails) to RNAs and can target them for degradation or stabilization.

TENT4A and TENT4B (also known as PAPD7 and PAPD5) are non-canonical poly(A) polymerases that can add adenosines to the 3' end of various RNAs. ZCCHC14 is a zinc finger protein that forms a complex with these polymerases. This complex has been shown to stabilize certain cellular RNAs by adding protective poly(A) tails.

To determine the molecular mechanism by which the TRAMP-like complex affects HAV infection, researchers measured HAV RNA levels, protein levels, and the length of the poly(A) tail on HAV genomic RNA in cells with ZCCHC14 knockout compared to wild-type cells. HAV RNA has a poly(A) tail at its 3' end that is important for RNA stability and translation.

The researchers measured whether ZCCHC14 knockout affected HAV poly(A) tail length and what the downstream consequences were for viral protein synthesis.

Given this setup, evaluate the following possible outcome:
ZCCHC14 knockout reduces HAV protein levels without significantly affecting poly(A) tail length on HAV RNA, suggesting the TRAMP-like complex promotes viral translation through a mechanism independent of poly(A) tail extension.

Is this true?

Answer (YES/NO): YES